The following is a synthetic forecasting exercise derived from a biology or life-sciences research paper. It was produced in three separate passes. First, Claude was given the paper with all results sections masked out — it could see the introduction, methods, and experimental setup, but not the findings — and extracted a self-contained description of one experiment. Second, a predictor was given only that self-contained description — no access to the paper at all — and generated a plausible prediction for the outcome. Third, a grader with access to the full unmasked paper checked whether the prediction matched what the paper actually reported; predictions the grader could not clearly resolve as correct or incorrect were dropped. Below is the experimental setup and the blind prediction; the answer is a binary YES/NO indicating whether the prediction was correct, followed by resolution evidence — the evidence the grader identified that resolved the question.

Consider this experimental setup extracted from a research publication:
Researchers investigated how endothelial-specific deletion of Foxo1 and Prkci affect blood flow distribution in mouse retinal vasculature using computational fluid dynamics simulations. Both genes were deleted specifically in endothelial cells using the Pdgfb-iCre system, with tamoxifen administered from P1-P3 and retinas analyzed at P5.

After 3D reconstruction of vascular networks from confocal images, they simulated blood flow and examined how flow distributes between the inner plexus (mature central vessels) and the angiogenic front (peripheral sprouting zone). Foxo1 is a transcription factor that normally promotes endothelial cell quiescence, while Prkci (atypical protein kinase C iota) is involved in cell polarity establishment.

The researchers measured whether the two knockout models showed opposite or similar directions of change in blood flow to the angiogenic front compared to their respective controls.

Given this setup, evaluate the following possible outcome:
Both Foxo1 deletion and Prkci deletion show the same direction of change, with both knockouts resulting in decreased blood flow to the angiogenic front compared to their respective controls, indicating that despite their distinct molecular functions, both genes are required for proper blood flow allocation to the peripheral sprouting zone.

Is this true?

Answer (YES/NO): NO